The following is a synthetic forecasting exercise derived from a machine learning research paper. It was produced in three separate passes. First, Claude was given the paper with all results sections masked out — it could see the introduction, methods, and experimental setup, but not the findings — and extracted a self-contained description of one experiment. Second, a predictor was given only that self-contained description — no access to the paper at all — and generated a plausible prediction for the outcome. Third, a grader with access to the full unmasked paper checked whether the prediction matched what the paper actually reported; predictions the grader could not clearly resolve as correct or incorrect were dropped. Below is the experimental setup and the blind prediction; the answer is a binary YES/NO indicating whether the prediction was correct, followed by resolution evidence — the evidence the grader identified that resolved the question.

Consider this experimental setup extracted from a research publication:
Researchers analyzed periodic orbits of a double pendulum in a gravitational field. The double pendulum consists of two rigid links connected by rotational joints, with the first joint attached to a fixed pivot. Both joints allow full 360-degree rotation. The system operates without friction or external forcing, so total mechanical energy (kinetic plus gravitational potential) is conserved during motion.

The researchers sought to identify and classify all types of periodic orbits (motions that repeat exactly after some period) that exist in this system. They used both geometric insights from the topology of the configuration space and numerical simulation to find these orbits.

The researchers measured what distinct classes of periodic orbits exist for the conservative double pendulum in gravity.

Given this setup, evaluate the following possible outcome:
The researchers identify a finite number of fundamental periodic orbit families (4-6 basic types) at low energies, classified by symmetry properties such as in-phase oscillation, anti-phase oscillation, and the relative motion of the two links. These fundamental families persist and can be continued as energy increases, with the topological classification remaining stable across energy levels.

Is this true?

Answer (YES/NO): NO